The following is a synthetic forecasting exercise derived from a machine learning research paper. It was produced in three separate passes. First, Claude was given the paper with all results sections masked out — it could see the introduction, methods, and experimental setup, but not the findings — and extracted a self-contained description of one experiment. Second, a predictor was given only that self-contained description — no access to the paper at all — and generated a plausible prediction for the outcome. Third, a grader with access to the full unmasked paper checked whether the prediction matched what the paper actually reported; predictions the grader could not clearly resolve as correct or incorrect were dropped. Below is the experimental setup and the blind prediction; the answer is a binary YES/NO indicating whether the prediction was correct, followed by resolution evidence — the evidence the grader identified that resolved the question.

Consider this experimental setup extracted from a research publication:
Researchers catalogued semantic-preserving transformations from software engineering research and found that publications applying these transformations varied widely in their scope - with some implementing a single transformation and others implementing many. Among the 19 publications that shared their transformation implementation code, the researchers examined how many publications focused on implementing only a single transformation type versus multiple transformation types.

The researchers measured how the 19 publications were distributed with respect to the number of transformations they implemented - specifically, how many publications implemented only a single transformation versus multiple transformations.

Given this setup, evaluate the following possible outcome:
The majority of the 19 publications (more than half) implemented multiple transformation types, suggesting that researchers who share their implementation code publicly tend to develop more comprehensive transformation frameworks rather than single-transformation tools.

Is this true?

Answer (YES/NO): YES